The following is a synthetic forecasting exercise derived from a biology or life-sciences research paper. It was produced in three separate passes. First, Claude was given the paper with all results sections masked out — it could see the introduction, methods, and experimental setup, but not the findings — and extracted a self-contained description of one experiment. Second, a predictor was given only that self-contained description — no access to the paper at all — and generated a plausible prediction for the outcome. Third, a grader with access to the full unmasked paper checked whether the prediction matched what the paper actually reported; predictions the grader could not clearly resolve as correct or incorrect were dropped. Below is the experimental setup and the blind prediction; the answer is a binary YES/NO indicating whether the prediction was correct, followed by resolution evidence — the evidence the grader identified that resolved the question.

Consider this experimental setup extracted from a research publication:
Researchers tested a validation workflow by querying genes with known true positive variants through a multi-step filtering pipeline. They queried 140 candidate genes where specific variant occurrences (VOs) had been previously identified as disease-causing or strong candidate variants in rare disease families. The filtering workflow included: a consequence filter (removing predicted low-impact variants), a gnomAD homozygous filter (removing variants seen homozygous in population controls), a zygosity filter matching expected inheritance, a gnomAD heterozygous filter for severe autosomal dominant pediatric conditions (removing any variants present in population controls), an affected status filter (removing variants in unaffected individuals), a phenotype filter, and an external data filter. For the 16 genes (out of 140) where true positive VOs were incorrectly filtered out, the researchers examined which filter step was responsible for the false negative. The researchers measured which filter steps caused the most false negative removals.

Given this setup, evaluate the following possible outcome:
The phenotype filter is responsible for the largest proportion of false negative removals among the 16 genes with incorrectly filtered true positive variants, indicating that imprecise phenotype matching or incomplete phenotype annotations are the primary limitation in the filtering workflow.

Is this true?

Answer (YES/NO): NO